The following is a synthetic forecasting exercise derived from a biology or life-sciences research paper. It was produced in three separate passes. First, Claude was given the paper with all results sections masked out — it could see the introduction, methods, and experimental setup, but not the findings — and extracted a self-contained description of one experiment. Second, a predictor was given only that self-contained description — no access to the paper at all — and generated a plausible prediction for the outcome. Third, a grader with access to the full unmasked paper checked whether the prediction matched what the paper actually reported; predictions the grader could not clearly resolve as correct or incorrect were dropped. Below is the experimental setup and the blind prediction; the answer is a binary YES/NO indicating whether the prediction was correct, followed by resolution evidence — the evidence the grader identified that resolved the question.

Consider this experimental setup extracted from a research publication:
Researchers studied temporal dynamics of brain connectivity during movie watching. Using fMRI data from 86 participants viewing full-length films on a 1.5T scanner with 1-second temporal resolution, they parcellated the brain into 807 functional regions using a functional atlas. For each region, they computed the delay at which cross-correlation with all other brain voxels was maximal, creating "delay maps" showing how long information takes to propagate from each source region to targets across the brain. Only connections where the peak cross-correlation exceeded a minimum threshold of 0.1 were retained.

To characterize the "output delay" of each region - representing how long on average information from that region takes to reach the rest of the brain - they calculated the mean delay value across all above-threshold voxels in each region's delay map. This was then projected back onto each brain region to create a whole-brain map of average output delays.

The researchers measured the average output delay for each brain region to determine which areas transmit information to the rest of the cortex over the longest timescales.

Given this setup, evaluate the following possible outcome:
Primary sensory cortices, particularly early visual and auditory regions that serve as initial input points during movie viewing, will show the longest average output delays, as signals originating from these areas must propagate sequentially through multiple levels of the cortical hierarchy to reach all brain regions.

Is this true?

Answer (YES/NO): YES